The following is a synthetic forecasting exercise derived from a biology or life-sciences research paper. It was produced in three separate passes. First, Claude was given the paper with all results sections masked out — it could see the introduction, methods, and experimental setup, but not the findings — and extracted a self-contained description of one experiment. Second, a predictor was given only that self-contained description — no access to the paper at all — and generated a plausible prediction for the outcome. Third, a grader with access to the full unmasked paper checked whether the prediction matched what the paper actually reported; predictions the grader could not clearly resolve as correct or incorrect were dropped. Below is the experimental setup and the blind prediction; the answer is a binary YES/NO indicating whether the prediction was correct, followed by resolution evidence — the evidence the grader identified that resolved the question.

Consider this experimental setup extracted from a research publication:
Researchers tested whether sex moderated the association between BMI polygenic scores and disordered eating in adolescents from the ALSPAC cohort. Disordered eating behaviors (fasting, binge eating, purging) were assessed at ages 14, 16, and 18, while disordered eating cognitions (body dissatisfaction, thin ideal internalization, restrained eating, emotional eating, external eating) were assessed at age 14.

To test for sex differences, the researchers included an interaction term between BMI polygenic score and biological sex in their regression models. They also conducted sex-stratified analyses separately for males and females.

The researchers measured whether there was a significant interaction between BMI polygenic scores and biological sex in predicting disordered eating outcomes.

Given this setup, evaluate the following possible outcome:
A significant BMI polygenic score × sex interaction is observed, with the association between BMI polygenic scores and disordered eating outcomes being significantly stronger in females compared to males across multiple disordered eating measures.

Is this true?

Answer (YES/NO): NO